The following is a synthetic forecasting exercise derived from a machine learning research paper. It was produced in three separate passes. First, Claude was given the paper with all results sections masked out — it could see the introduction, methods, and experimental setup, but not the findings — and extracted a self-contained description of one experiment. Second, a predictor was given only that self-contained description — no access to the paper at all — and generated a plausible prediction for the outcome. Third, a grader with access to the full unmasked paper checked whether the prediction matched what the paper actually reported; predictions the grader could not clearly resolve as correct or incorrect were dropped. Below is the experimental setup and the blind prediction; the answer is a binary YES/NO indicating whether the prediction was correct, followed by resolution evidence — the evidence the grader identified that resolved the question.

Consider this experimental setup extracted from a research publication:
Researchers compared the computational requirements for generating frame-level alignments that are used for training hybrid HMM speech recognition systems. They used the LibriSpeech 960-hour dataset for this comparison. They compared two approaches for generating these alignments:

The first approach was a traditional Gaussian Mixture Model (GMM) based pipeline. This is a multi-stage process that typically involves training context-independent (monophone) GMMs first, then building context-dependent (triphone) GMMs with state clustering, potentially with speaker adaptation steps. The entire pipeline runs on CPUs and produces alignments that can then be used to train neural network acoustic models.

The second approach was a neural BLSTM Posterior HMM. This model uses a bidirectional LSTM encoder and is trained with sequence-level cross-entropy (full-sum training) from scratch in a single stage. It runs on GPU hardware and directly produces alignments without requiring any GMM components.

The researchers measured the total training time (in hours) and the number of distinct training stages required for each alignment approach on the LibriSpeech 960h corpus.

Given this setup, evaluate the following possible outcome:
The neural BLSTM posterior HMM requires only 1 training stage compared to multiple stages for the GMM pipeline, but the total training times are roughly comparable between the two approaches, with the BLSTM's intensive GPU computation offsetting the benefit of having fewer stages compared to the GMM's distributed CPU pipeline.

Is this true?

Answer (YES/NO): NO